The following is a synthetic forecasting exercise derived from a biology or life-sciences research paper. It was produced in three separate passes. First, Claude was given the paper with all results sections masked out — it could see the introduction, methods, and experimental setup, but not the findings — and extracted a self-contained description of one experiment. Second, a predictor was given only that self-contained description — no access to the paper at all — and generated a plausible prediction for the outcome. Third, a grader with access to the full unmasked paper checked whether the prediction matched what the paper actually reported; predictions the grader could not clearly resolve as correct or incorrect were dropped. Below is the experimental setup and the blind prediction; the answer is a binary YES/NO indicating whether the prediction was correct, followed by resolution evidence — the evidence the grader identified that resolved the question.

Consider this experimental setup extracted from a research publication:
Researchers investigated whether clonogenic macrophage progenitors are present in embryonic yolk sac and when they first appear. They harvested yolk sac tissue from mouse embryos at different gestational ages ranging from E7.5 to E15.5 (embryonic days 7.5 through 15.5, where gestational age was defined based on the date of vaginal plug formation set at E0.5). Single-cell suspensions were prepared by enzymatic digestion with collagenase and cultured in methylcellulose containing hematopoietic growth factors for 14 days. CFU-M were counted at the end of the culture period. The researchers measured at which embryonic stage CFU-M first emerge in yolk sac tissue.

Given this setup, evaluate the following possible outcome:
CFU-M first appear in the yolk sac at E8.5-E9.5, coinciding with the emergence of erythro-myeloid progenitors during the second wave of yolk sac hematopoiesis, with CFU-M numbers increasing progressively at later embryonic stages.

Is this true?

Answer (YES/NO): NO